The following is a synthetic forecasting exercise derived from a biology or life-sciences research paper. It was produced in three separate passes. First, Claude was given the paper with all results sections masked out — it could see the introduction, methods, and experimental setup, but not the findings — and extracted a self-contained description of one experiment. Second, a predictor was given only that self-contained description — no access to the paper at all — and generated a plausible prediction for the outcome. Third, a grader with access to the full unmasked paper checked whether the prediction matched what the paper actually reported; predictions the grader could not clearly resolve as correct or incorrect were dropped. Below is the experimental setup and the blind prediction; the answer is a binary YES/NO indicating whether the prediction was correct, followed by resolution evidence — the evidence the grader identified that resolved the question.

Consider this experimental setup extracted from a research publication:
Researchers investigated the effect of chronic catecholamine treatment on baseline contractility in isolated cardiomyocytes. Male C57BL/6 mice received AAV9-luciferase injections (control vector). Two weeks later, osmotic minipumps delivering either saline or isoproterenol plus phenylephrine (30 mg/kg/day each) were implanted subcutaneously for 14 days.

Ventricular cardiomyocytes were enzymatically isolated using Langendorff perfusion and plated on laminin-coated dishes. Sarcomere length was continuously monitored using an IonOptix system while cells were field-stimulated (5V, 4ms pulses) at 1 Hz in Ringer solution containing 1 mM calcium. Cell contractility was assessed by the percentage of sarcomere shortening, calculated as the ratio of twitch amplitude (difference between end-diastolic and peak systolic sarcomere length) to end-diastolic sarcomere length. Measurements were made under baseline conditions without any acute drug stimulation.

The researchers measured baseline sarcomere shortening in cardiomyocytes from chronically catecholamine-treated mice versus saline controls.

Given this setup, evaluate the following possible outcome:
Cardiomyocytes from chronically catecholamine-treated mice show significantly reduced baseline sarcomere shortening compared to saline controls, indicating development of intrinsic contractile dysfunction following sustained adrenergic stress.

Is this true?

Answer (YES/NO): NO